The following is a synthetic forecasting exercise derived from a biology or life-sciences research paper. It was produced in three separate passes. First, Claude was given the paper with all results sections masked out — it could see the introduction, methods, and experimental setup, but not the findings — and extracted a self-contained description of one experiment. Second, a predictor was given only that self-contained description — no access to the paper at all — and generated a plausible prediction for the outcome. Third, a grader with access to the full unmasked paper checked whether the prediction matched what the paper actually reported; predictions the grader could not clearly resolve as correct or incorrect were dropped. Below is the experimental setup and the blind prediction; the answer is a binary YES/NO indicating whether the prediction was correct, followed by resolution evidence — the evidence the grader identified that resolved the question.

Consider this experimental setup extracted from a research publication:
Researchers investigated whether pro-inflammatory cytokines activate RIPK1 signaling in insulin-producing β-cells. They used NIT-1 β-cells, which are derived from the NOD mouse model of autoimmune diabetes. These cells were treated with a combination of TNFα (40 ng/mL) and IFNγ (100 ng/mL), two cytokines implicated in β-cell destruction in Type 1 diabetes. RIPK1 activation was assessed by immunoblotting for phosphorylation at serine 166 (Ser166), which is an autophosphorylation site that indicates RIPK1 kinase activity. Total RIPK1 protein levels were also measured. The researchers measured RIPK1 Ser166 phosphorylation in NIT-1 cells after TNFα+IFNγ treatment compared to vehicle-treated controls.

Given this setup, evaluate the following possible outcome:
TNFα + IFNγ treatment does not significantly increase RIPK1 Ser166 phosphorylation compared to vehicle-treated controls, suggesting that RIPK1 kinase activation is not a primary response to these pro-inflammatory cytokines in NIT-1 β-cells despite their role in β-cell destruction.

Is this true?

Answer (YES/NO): NO